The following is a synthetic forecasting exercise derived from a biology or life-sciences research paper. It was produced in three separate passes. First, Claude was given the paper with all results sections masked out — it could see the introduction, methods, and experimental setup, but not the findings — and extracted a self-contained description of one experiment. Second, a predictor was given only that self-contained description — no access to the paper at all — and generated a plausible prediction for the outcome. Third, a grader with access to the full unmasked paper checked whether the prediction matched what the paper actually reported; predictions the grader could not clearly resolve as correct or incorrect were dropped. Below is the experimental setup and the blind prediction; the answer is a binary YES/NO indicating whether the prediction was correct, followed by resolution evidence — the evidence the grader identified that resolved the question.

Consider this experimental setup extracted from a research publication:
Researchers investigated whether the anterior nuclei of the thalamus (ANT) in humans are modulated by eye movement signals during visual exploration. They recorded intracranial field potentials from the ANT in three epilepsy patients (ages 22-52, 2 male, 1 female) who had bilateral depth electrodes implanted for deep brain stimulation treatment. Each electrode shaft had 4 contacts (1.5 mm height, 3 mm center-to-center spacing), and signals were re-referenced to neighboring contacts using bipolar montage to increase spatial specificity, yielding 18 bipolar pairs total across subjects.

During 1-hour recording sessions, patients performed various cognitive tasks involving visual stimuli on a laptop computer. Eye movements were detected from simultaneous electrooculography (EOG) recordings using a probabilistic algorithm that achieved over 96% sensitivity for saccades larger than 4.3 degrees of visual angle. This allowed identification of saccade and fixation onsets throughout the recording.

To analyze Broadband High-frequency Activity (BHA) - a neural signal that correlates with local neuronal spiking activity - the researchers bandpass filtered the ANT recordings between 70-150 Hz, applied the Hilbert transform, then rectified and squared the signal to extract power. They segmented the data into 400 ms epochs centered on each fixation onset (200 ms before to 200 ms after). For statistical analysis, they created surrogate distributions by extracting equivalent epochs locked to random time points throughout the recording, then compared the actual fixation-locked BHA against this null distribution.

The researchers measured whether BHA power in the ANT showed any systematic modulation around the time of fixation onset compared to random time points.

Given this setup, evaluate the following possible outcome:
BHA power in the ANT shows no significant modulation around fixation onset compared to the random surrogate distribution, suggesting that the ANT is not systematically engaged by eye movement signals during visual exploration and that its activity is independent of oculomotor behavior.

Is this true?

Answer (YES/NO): NO